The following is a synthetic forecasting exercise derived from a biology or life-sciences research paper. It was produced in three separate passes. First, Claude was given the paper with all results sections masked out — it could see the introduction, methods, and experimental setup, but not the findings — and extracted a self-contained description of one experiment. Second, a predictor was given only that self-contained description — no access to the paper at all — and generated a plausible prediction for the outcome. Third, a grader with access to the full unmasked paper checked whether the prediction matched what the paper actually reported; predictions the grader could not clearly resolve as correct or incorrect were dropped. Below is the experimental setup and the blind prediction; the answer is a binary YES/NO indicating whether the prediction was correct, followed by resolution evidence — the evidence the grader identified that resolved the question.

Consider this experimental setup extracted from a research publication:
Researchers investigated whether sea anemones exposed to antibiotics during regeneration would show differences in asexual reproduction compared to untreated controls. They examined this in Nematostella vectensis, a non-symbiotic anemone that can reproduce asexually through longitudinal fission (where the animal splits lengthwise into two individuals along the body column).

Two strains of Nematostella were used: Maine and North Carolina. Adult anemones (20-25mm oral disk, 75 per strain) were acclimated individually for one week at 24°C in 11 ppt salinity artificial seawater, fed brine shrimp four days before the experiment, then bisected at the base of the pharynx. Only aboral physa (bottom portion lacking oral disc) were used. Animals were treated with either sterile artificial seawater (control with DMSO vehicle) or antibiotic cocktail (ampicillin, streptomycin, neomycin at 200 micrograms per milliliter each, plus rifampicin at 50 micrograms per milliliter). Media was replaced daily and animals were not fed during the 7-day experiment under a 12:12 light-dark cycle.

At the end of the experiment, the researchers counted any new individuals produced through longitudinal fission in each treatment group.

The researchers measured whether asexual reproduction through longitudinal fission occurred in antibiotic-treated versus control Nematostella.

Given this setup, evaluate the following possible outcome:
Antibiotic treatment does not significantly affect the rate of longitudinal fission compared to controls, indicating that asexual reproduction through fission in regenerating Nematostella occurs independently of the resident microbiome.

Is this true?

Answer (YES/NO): NO